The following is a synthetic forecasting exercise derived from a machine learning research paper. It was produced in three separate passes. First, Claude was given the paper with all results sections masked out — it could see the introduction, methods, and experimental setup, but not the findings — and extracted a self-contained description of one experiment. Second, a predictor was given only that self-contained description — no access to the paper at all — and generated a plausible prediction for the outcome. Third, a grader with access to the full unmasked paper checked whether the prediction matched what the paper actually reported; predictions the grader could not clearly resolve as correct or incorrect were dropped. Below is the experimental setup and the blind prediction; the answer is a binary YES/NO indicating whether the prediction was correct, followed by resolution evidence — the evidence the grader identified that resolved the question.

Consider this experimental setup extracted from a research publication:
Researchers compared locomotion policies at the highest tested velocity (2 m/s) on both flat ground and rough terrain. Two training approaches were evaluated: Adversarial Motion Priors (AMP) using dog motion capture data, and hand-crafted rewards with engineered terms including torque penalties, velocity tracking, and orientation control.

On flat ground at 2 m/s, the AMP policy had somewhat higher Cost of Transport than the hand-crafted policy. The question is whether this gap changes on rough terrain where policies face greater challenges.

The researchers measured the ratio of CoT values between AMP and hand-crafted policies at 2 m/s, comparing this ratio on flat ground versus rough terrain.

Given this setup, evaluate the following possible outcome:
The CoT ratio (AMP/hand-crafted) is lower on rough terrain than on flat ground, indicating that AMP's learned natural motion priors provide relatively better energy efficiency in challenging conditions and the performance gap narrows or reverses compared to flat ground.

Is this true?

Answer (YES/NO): NO